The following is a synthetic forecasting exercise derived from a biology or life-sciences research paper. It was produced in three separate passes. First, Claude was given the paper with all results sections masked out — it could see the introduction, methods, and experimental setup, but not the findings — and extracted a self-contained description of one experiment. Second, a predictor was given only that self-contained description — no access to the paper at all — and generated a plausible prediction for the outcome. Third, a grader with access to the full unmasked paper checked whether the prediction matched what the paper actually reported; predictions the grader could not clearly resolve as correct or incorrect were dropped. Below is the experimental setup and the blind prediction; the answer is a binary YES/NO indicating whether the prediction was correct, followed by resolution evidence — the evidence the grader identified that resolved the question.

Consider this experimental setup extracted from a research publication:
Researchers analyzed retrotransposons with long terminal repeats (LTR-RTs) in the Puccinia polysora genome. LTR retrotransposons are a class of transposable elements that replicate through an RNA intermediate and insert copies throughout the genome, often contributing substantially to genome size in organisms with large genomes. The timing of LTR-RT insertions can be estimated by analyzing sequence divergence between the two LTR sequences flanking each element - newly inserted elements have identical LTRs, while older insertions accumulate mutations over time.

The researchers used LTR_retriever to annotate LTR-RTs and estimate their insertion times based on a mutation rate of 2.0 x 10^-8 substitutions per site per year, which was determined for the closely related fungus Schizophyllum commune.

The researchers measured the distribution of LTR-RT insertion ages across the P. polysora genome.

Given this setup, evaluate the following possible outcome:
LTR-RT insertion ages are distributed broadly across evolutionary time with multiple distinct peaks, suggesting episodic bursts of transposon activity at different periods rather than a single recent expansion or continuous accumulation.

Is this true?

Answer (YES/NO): NO